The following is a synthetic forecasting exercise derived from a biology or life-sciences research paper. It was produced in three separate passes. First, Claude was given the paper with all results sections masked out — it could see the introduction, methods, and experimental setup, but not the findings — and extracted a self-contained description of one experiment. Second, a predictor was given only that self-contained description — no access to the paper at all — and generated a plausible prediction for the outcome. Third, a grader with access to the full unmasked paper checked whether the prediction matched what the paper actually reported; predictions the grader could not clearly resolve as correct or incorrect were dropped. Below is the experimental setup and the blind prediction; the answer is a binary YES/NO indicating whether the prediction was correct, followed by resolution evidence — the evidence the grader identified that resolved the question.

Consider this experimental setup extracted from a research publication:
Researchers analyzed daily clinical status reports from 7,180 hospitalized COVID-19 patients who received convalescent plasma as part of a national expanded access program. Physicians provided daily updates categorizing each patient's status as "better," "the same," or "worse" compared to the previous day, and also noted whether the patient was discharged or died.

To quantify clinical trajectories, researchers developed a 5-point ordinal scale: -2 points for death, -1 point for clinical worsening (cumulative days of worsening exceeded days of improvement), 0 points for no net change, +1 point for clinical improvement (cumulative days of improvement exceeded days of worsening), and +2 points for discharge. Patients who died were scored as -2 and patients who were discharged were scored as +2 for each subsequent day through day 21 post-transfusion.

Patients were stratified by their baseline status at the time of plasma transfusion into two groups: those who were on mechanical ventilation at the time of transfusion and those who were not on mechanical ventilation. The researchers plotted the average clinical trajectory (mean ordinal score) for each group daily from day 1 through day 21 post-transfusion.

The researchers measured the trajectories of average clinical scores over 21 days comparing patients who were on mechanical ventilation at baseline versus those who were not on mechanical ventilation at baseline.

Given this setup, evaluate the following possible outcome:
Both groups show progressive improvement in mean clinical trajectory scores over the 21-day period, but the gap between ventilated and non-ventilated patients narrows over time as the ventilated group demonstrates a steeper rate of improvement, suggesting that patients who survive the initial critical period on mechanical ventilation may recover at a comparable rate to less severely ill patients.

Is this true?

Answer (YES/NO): NO